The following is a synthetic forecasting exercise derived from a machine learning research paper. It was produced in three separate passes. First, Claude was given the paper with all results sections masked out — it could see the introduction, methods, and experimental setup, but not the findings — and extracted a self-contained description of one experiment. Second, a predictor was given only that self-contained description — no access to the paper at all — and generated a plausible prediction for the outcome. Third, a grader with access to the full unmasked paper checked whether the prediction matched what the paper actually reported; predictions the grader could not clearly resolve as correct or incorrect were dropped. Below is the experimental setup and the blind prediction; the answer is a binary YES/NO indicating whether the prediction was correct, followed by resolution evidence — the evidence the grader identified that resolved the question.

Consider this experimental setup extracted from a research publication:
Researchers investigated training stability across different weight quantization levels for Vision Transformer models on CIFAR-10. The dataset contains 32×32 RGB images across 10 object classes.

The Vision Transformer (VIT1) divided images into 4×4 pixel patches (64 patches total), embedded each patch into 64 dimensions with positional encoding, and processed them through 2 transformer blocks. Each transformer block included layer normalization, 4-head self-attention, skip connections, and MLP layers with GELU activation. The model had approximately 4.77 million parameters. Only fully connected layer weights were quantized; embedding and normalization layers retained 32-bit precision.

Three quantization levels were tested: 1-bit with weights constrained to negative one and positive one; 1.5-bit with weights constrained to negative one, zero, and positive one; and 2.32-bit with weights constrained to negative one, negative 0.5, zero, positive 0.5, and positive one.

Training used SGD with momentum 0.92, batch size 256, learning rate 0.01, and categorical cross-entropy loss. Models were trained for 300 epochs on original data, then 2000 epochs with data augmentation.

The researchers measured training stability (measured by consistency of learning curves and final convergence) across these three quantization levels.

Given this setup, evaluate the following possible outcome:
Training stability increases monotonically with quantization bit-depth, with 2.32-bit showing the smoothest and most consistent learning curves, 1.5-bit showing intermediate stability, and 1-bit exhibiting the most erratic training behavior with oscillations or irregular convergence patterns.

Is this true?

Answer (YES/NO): NO